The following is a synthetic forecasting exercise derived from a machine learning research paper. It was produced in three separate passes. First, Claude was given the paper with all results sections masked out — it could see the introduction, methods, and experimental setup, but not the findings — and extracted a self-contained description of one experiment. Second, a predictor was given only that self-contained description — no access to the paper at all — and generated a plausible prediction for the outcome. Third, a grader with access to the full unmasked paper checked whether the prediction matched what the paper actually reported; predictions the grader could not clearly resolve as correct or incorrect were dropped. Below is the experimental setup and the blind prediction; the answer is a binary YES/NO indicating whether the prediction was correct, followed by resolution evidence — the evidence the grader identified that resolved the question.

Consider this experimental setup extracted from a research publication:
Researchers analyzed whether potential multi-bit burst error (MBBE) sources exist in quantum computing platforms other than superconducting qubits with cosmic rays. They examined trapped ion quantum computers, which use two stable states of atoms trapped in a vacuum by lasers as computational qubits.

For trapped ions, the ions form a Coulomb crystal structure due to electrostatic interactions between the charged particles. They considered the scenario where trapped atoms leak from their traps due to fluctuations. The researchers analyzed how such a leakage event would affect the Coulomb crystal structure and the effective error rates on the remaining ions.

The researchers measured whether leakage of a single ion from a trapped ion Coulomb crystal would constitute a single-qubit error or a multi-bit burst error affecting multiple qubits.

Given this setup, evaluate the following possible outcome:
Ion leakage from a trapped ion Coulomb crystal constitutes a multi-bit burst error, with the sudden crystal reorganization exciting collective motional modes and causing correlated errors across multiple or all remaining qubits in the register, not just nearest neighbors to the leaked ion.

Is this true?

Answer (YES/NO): YES